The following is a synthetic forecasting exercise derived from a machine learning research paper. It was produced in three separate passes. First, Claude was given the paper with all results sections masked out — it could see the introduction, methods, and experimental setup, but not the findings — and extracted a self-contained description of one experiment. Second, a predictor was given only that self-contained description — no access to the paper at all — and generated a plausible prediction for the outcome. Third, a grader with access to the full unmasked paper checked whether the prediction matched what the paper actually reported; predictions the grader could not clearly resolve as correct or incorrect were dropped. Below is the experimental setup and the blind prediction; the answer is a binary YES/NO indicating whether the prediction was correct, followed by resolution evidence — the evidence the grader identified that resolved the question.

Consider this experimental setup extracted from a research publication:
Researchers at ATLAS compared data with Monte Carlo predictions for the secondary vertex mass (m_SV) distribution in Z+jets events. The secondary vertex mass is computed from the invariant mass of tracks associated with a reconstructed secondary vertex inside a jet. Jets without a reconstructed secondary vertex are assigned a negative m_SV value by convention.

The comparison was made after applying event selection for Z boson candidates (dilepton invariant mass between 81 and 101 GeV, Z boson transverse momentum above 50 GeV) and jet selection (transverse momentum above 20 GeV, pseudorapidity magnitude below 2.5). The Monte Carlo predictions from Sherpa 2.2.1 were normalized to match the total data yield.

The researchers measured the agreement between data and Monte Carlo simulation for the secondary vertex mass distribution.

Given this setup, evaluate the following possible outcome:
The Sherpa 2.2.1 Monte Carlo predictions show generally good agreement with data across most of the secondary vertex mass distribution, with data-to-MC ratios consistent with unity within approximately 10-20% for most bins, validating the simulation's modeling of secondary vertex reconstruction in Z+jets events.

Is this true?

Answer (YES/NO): NO